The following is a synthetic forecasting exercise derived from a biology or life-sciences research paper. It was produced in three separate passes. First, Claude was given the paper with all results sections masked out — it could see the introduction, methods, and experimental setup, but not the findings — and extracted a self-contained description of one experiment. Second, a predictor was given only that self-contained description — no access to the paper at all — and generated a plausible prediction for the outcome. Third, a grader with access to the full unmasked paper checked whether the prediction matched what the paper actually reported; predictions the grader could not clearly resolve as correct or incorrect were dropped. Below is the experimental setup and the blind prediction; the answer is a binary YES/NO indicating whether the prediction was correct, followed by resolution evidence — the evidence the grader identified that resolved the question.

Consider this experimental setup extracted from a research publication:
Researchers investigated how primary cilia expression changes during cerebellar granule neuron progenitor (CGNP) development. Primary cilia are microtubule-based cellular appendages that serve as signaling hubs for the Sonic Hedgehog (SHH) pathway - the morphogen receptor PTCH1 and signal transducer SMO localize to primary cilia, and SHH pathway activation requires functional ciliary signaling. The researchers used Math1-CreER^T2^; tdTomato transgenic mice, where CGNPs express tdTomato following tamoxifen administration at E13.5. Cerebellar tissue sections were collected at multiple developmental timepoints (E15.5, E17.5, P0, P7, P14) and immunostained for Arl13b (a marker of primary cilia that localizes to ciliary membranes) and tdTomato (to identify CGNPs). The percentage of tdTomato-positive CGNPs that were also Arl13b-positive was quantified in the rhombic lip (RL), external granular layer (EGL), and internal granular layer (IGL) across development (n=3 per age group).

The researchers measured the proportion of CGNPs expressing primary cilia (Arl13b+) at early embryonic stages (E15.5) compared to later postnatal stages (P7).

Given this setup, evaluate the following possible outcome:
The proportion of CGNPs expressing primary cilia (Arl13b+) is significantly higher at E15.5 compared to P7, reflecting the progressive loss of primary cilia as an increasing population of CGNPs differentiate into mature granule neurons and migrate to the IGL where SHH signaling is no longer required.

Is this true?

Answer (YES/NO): NO